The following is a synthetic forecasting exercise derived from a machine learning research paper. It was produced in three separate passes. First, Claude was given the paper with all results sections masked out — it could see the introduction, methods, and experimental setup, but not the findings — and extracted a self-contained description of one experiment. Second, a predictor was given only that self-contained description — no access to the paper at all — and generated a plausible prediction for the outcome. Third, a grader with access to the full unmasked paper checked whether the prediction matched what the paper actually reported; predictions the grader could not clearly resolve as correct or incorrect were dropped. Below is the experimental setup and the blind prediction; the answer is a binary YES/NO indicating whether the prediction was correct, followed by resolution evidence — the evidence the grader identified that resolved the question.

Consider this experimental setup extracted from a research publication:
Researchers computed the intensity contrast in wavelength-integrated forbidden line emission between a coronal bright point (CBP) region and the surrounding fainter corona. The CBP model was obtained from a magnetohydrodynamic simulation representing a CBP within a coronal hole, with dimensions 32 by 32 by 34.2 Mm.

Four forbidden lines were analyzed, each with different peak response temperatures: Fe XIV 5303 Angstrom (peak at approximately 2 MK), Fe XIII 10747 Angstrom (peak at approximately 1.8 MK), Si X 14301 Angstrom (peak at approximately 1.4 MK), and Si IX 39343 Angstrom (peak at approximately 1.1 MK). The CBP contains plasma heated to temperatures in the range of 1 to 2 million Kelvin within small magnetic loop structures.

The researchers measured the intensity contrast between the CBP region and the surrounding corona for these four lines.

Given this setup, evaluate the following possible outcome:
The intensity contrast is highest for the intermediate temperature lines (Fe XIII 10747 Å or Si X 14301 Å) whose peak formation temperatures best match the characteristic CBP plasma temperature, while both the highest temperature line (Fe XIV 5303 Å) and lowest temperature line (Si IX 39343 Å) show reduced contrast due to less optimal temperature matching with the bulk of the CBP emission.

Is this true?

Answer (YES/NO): NO